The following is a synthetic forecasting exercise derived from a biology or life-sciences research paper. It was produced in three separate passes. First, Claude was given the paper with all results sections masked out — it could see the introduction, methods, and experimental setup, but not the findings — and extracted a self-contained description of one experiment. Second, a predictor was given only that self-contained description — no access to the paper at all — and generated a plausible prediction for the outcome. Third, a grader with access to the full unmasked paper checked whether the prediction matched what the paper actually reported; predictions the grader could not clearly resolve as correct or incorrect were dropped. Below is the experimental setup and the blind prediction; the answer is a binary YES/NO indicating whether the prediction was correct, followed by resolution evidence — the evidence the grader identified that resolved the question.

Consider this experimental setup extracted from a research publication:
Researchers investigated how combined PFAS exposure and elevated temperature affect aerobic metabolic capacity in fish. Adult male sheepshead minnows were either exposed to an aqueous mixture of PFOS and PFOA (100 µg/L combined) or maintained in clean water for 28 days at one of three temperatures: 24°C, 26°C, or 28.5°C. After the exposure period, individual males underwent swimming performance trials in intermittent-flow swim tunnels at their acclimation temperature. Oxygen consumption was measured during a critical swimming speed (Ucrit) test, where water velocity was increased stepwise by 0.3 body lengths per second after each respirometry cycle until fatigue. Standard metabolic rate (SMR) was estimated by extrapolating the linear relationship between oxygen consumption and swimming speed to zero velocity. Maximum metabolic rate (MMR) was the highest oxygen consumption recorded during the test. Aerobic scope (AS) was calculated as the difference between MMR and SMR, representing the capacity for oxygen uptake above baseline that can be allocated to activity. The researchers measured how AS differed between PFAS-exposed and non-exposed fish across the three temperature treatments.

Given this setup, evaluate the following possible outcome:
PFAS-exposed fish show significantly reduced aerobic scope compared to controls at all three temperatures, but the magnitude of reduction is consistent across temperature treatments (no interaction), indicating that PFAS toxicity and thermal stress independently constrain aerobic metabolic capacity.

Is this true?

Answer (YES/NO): NO